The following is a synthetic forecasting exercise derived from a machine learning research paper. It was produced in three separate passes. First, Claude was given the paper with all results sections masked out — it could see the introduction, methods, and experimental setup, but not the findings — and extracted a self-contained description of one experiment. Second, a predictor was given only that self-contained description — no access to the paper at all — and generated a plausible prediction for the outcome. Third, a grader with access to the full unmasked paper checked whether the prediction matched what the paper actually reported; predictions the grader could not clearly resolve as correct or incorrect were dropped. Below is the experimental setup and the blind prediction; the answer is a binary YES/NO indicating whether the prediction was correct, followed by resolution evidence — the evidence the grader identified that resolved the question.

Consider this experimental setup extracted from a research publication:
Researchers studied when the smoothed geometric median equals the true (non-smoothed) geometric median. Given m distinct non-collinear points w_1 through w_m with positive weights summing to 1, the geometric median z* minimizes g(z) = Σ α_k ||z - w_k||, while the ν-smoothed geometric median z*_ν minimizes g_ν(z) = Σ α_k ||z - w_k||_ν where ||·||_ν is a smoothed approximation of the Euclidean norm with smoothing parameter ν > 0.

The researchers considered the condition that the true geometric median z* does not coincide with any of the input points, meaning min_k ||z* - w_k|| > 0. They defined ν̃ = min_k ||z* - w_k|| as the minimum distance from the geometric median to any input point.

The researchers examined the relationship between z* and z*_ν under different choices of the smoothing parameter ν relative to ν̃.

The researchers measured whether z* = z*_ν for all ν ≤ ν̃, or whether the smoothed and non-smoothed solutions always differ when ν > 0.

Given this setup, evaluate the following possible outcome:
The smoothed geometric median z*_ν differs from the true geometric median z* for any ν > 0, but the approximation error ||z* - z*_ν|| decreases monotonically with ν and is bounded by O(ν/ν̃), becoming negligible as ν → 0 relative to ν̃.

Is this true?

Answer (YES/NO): NO